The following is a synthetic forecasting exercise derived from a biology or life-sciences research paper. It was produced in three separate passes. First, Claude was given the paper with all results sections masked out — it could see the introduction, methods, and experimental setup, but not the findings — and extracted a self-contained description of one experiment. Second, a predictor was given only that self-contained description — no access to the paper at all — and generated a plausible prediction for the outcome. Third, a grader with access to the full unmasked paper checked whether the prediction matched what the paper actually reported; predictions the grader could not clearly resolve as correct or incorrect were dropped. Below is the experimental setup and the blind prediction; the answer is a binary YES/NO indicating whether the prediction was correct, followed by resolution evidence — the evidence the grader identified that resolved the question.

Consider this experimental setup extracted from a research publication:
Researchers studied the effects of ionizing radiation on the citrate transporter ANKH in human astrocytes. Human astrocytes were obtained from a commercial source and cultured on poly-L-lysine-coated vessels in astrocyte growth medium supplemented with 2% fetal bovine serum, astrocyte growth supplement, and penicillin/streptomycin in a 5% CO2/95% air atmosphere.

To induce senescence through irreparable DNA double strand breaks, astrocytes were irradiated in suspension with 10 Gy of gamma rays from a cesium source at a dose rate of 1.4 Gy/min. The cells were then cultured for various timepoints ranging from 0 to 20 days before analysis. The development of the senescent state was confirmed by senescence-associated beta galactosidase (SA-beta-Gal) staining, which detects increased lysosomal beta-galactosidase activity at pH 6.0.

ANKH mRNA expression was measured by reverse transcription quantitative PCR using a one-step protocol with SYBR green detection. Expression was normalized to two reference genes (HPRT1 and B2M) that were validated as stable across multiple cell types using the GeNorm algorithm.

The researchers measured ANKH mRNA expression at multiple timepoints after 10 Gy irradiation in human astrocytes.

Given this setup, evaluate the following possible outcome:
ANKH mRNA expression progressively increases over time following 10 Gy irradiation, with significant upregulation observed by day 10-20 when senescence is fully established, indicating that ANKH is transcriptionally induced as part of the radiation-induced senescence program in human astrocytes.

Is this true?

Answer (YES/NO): NO